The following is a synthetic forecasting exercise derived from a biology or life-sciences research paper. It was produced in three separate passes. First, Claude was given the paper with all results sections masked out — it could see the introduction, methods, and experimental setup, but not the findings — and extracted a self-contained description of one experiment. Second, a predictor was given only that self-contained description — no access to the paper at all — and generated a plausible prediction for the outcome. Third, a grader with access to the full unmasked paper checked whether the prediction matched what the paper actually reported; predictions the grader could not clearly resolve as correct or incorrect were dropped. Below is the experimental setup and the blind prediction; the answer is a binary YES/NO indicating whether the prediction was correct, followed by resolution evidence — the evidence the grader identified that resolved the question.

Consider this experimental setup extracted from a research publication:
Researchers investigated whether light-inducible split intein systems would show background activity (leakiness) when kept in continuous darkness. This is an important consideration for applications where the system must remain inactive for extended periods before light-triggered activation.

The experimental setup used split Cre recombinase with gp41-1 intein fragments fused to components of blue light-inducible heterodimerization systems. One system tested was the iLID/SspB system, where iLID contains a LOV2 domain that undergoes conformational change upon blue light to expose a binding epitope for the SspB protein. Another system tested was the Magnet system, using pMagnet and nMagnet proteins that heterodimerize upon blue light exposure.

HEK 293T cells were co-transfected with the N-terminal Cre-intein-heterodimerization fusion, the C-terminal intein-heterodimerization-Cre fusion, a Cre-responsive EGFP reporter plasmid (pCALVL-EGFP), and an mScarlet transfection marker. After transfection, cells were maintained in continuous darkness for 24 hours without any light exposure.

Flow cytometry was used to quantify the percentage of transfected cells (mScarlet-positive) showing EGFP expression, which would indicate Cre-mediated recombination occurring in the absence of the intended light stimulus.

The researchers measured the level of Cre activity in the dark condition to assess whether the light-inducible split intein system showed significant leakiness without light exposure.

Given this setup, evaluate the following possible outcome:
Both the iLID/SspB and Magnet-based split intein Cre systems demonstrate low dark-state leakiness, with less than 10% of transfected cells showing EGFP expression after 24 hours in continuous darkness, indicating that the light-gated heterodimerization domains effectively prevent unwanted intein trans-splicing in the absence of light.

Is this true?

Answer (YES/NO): NO